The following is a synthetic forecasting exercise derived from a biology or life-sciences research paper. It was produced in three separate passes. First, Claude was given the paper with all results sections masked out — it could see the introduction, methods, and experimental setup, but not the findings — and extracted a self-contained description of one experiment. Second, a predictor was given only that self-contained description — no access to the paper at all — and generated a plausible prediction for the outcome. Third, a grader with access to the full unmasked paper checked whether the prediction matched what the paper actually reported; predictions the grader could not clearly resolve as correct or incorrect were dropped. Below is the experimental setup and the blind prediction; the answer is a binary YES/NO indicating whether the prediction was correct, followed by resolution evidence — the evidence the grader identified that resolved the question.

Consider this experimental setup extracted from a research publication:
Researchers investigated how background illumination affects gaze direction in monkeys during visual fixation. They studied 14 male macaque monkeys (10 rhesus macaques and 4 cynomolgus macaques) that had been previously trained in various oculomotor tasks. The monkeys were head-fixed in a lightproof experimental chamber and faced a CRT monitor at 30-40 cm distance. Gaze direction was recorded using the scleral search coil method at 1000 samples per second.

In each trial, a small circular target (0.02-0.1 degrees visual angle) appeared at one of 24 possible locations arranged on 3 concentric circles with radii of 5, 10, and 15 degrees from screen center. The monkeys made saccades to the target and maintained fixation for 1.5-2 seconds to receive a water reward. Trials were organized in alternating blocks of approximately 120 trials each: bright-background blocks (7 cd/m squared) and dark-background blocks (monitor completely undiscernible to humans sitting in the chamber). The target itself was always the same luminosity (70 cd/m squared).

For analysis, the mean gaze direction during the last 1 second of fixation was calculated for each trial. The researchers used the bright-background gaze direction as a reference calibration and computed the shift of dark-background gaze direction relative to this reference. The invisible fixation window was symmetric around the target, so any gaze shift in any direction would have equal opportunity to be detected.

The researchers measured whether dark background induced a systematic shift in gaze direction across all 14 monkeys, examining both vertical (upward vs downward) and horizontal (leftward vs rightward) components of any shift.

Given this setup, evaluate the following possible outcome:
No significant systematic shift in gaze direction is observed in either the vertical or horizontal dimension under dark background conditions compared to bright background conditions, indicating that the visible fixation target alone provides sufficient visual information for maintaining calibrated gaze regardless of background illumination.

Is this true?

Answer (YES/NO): NO